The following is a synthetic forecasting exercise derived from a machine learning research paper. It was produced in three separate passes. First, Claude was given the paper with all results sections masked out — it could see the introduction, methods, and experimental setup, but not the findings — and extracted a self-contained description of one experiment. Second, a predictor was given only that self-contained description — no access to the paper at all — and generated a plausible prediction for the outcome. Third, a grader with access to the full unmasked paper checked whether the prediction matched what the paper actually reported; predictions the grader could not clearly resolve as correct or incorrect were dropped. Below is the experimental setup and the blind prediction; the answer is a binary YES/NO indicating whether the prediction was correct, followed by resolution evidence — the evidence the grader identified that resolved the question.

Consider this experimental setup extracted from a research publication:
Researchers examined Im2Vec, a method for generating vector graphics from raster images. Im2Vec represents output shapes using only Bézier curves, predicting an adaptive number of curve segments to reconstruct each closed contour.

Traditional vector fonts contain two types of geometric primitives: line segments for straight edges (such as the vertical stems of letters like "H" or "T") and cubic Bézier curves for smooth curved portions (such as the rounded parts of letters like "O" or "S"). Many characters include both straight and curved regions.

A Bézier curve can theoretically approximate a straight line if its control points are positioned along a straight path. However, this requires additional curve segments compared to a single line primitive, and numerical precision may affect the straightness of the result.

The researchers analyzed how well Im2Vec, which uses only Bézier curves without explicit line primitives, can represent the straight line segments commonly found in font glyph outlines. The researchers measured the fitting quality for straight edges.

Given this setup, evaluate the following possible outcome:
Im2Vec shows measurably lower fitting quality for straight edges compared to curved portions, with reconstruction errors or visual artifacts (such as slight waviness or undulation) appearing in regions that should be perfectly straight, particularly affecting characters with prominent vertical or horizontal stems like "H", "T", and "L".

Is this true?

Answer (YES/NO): NO